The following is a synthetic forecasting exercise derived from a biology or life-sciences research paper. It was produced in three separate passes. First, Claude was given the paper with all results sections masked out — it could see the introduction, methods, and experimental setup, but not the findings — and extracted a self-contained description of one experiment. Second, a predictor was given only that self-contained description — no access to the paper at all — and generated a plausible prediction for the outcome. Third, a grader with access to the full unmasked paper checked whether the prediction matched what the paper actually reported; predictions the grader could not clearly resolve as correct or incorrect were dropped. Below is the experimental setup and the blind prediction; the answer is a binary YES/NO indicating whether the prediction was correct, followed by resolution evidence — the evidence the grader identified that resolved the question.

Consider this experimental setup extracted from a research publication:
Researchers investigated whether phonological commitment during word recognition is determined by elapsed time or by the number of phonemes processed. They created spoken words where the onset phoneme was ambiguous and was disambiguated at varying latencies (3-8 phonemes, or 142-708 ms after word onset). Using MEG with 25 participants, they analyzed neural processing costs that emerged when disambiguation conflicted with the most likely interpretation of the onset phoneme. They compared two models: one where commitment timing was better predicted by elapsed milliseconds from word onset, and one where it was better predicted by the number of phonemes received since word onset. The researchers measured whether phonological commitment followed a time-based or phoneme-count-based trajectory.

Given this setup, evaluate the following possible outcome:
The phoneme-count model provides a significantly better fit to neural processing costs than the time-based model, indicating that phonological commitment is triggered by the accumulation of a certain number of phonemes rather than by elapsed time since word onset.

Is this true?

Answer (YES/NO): NO